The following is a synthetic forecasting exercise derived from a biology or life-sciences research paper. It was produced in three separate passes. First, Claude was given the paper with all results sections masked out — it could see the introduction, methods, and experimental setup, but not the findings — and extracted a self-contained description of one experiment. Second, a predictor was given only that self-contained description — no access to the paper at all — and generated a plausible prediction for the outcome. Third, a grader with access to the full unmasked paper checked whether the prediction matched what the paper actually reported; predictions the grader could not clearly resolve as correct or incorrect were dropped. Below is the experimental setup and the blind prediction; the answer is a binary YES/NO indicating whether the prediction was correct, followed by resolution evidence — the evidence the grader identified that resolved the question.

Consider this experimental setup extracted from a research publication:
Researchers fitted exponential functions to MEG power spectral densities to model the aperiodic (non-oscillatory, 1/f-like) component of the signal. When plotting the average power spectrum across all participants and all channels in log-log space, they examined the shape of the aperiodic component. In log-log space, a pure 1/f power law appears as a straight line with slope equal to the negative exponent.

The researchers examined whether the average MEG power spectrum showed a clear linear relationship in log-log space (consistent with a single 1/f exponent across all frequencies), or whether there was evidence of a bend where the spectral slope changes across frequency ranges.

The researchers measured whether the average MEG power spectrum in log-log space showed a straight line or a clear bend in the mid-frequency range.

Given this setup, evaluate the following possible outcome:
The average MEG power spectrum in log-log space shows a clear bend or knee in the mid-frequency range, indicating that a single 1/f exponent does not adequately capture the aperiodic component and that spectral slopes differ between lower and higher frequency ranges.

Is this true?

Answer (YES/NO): YES